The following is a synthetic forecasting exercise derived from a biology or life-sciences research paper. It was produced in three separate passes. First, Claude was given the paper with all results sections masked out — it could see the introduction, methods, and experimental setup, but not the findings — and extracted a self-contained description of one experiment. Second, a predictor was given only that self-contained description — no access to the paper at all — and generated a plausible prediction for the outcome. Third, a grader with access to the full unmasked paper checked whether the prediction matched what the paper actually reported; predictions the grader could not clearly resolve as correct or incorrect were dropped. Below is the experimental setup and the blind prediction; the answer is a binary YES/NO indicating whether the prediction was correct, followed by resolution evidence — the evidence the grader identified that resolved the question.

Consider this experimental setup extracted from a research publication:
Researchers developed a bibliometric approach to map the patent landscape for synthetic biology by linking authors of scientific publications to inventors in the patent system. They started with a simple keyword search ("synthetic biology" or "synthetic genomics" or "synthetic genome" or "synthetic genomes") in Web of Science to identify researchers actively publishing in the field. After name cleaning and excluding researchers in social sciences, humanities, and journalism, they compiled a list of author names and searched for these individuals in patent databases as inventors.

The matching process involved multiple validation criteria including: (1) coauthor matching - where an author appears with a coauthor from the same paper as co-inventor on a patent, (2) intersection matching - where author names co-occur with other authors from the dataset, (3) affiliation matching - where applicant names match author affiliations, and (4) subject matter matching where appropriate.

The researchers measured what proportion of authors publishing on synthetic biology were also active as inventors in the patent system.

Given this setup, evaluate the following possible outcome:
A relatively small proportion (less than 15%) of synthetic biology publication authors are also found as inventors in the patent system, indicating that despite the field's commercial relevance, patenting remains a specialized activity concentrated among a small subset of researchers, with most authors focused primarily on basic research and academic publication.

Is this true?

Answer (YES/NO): NO